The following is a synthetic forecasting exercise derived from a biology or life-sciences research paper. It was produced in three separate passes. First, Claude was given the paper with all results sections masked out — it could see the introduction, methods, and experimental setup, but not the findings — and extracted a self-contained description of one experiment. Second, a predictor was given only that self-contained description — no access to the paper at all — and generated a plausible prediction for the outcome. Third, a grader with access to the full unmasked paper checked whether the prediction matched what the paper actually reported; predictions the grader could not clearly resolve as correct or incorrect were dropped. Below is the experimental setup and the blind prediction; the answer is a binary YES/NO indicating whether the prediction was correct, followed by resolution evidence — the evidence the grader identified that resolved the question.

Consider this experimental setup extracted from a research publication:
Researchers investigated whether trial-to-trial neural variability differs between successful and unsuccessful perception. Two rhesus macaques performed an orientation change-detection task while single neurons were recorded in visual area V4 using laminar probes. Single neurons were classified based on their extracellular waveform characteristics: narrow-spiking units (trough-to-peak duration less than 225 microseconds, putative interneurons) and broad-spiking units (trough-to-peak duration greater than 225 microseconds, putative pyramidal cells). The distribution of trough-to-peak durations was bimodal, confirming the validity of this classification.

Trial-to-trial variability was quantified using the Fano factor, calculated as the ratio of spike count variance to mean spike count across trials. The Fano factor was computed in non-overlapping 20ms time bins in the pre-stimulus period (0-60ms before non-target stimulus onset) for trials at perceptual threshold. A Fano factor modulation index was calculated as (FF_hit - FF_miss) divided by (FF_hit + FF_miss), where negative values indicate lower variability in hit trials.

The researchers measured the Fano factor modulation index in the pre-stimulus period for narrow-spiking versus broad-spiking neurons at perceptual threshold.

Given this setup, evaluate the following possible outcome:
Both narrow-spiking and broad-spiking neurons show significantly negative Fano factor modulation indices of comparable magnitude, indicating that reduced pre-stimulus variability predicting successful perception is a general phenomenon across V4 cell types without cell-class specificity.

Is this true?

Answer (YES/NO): NO